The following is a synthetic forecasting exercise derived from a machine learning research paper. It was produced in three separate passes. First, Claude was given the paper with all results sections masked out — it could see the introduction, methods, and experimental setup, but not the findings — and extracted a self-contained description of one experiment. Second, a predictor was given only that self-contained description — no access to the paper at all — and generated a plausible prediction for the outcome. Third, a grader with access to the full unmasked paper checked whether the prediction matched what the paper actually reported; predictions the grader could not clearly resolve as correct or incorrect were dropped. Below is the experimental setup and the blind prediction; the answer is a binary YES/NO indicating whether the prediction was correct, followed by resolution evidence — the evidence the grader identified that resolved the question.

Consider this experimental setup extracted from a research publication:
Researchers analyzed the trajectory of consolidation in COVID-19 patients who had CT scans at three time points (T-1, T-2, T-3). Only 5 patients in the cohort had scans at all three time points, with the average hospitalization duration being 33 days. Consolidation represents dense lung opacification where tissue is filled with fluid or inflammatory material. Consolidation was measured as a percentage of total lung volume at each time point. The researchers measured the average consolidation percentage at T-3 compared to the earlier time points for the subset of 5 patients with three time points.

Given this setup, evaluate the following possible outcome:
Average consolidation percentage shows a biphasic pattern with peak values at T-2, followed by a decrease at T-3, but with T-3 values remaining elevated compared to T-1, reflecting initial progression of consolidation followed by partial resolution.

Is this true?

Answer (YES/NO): NO